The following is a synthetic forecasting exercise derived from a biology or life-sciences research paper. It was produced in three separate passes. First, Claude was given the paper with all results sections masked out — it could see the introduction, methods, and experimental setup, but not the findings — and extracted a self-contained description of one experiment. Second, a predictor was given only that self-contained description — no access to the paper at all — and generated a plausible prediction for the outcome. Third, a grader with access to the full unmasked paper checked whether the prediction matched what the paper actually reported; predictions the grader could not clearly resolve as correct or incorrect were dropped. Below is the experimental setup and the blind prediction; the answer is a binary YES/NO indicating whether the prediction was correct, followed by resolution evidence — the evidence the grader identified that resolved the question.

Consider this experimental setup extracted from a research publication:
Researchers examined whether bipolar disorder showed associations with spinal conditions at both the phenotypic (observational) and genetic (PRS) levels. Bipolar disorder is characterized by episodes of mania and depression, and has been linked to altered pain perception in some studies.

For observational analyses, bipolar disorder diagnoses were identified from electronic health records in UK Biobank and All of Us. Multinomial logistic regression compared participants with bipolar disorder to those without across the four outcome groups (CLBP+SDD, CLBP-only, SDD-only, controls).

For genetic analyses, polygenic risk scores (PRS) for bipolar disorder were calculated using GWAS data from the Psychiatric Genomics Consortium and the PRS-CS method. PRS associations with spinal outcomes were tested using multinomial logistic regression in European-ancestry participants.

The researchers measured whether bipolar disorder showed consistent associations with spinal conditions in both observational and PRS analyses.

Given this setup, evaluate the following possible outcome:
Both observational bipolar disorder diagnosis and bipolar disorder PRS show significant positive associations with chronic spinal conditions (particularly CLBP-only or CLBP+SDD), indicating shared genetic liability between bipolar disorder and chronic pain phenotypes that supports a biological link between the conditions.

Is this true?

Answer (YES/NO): NO